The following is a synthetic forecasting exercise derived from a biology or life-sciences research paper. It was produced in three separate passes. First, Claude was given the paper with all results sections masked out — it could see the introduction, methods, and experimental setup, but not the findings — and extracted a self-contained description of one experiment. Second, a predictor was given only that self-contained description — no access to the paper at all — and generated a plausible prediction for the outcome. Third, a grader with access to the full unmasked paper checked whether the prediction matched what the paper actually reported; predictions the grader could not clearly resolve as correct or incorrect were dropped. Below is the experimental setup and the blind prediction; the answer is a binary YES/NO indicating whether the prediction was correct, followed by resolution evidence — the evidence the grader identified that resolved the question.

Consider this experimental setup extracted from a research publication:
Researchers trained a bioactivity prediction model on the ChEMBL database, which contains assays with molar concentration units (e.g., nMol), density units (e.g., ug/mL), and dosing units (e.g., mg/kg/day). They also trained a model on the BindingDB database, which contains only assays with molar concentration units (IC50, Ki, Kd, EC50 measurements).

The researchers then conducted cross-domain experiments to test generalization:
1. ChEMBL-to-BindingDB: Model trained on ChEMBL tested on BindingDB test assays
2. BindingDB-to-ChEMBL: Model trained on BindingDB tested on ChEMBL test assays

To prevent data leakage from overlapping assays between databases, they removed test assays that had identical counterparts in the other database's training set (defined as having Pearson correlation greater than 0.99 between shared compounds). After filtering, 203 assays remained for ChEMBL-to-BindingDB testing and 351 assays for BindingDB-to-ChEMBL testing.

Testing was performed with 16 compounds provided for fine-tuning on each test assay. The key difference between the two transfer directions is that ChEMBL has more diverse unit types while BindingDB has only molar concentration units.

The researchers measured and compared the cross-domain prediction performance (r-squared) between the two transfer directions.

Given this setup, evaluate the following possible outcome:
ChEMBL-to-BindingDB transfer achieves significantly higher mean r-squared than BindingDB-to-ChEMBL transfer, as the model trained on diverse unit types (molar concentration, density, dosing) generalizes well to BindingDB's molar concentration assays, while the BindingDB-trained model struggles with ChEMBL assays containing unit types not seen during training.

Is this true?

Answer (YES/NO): NO